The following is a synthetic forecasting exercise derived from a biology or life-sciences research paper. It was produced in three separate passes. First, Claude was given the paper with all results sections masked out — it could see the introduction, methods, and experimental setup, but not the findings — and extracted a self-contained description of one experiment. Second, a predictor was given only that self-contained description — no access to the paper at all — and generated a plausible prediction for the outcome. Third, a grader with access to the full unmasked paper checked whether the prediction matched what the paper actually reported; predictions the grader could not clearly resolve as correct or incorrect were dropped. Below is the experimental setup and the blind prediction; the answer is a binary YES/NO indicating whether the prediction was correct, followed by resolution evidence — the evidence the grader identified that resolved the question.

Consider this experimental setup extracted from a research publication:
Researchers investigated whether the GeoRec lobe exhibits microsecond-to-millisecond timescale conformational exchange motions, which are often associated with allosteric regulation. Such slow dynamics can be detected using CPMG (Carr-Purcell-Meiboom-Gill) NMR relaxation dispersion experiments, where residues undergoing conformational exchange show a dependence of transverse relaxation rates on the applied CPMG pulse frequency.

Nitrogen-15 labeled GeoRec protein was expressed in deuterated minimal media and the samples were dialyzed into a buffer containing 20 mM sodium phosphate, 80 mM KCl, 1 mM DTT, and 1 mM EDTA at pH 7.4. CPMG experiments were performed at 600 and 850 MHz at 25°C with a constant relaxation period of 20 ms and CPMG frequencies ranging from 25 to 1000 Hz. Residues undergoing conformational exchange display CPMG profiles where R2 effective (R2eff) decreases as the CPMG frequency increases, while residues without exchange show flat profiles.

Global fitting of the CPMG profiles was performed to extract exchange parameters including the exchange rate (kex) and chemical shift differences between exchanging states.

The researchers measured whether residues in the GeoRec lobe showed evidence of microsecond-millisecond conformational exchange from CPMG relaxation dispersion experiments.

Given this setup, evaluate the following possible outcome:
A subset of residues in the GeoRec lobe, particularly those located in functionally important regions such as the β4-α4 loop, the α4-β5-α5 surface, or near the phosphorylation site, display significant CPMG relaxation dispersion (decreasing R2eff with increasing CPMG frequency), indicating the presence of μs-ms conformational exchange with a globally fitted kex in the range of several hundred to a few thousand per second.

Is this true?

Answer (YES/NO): NO